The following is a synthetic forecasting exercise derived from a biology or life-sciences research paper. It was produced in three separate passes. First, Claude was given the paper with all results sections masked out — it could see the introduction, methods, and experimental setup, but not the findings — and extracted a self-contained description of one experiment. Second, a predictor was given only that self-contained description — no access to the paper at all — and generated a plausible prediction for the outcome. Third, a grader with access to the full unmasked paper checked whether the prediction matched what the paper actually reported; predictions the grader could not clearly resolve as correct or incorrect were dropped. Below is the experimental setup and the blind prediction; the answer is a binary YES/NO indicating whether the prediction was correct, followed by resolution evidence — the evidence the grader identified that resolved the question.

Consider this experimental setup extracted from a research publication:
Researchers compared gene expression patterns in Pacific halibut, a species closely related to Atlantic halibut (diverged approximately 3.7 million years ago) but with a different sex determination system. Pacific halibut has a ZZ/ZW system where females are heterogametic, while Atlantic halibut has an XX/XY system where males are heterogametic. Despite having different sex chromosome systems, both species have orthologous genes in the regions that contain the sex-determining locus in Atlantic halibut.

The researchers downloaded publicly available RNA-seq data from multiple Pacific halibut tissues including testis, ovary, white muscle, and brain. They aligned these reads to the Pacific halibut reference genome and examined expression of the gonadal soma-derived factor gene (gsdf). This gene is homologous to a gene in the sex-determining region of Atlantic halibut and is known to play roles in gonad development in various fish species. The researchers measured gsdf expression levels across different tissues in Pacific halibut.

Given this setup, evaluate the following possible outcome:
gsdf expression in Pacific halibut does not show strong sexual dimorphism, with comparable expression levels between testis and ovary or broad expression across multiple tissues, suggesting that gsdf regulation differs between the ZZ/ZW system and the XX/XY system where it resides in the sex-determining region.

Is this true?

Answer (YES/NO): YES